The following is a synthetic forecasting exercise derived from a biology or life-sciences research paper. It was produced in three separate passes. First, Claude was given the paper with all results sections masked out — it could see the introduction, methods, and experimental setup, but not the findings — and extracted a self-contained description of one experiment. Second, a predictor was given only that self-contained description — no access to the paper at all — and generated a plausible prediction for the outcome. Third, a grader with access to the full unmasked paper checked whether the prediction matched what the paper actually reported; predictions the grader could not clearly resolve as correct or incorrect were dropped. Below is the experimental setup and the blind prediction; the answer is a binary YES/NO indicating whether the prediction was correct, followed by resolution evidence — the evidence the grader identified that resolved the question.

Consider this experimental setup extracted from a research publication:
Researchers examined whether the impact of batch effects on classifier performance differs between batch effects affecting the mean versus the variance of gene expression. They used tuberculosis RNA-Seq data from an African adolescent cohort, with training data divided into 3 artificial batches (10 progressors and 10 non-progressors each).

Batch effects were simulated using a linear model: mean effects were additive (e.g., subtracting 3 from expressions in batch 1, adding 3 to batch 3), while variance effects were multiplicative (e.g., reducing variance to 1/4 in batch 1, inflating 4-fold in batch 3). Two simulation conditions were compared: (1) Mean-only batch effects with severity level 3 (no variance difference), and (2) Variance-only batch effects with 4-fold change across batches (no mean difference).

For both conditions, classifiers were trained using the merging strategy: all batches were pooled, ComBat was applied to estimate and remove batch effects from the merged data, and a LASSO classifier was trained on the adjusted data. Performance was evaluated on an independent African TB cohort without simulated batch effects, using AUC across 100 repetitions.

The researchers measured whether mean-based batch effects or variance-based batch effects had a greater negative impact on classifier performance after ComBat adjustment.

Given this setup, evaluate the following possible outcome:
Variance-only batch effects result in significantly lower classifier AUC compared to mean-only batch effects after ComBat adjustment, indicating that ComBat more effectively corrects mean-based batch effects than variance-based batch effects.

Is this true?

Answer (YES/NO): NO